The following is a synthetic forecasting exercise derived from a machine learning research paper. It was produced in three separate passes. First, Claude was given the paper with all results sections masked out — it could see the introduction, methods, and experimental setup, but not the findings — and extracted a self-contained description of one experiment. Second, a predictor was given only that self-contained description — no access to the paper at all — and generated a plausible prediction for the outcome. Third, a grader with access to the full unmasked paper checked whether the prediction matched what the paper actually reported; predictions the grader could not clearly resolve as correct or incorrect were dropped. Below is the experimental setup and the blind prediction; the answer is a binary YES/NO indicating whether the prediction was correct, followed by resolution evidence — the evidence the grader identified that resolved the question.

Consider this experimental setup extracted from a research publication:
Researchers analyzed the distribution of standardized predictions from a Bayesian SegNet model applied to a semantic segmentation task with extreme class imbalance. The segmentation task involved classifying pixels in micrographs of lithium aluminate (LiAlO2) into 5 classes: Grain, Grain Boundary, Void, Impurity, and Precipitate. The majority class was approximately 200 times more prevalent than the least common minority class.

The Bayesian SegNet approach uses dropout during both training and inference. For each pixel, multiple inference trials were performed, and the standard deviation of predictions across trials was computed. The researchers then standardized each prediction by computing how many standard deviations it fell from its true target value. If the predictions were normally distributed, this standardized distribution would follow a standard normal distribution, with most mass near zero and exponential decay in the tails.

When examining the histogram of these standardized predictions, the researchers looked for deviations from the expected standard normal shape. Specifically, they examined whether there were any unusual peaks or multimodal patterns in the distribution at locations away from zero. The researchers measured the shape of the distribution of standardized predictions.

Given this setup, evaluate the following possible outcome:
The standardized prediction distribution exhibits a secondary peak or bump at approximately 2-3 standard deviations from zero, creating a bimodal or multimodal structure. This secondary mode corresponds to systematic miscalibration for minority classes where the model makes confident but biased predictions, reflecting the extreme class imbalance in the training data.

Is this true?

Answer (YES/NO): NO